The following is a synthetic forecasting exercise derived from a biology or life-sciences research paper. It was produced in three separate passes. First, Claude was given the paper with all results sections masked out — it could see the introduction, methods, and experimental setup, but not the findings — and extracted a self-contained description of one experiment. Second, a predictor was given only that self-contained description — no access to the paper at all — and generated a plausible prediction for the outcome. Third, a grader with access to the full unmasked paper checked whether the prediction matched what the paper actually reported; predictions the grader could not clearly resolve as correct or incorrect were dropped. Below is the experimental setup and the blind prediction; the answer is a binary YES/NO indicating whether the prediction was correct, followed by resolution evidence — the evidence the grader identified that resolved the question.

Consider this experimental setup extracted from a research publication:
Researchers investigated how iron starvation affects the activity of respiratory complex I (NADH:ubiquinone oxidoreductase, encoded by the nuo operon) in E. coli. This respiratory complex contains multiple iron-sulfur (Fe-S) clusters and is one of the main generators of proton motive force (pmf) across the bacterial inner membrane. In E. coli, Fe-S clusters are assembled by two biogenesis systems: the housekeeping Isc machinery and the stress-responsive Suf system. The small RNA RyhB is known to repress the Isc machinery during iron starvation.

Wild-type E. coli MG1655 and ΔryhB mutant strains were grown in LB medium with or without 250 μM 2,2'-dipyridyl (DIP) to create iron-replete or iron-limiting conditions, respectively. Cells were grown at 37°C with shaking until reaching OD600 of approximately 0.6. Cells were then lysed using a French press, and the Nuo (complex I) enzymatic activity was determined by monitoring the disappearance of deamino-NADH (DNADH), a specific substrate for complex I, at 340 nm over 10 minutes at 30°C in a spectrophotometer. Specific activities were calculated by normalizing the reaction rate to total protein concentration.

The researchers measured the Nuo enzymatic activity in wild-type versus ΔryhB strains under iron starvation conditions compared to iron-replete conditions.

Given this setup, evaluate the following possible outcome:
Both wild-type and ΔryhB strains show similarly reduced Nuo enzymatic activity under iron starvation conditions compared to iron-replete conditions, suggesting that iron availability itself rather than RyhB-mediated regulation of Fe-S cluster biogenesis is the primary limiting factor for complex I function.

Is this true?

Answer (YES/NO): NO